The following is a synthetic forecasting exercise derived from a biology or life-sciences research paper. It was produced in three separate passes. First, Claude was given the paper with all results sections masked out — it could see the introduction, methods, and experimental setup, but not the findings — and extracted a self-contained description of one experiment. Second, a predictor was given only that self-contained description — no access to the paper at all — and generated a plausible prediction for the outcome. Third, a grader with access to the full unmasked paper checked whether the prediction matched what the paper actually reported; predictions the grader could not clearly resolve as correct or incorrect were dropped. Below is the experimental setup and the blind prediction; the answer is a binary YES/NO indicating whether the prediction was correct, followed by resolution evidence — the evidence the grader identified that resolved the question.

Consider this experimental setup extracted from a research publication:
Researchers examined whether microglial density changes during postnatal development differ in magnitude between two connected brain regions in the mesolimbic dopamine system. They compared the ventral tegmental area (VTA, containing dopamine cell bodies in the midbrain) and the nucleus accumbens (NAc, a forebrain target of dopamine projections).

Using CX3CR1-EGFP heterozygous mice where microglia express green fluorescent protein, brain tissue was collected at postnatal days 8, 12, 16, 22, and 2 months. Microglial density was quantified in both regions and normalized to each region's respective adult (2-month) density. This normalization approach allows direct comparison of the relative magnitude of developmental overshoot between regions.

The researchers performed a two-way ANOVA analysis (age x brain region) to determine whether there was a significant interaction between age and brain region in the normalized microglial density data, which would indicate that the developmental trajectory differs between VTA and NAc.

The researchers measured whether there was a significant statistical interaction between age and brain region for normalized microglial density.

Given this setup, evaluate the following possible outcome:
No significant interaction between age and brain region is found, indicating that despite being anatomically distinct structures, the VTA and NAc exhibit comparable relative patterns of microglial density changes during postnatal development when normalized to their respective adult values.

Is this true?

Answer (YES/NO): NO